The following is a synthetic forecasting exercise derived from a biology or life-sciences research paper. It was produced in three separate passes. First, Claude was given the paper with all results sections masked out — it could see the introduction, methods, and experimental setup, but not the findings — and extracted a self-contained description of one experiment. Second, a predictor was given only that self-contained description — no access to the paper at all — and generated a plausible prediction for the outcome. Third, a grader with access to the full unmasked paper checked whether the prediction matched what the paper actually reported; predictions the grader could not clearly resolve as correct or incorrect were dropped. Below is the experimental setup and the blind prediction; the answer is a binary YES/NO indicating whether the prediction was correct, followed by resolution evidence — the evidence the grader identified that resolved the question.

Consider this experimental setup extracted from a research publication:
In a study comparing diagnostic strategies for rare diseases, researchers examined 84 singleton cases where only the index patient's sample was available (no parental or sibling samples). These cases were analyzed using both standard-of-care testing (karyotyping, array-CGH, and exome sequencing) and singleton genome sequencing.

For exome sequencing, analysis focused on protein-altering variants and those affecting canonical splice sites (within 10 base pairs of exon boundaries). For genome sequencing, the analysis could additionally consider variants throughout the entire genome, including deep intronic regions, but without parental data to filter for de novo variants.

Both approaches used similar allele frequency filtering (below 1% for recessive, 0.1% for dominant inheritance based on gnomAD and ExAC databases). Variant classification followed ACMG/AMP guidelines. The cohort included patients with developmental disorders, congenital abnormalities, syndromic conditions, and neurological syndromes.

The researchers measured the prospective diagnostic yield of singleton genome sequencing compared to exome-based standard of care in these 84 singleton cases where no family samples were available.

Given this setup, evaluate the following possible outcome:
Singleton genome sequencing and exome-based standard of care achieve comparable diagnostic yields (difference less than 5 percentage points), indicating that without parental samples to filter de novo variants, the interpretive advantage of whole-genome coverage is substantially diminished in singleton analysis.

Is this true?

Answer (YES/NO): YES